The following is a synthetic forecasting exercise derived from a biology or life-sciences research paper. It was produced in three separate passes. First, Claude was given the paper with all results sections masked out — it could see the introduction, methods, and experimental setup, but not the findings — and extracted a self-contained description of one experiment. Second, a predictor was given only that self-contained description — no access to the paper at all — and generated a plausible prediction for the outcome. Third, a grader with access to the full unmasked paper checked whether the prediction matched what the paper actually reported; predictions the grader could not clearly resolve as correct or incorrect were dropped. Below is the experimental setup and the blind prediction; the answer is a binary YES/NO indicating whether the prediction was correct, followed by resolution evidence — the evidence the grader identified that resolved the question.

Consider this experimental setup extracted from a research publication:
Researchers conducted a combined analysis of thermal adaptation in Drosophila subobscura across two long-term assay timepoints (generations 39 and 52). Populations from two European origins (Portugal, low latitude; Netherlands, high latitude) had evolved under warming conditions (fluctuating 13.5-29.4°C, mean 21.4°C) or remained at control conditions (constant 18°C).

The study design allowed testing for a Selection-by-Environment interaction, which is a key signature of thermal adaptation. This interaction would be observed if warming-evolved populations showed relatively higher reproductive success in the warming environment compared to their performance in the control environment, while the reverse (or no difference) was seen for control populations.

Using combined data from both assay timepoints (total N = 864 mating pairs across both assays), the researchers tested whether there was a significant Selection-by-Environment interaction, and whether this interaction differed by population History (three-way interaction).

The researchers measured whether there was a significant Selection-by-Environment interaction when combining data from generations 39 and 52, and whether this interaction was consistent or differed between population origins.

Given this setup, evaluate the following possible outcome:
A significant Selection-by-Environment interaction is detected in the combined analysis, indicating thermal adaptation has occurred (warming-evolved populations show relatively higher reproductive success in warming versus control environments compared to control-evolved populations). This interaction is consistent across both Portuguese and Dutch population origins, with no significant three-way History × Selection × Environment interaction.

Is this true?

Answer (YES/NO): NO